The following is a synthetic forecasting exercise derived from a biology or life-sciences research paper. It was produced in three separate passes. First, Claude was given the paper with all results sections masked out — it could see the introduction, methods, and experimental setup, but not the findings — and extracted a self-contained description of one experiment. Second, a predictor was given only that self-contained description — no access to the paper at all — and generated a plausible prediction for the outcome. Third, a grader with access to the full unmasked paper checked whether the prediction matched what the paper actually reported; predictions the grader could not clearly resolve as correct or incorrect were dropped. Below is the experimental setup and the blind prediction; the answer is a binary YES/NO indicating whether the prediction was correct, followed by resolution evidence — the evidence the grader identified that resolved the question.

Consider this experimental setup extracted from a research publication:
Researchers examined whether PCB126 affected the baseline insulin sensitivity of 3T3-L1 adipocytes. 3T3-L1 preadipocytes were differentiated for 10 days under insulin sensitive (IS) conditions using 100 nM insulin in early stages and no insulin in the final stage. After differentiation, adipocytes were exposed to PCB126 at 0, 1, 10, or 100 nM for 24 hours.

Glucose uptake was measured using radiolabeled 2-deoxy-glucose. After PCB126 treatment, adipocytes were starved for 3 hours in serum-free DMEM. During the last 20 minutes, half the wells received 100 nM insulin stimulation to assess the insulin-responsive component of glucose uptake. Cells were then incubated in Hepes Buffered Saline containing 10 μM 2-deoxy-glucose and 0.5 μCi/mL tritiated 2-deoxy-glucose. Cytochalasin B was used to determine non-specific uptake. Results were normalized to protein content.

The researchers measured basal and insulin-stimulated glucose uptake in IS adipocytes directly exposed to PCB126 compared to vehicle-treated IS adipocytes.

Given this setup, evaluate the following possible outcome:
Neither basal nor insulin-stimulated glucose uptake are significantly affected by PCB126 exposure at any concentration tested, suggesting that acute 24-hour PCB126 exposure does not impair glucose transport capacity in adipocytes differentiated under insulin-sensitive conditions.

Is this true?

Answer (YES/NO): YES